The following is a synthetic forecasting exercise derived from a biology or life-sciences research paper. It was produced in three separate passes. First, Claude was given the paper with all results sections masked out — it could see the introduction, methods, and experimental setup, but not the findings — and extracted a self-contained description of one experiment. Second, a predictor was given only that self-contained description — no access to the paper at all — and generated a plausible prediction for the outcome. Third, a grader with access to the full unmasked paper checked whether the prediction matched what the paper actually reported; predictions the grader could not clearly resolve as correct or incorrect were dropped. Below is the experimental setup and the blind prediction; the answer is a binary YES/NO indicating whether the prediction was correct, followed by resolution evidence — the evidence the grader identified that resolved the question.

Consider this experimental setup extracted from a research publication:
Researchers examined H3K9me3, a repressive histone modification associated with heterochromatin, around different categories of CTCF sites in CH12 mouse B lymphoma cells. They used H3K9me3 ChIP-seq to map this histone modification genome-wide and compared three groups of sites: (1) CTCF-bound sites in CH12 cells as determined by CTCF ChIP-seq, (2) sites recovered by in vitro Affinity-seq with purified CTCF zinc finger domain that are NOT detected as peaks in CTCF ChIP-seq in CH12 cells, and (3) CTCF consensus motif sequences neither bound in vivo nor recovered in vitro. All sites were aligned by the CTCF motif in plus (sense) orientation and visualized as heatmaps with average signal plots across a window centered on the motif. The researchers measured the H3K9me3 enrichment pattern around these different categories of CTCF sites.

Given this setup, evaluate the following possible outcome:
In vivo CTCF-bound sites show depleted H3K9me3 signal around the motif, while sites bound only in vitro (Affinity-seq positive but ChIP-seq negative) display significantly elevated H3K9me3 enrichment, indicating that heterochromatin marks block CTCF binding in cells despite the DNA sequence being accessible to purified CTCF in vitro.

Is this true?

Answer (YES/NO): YES